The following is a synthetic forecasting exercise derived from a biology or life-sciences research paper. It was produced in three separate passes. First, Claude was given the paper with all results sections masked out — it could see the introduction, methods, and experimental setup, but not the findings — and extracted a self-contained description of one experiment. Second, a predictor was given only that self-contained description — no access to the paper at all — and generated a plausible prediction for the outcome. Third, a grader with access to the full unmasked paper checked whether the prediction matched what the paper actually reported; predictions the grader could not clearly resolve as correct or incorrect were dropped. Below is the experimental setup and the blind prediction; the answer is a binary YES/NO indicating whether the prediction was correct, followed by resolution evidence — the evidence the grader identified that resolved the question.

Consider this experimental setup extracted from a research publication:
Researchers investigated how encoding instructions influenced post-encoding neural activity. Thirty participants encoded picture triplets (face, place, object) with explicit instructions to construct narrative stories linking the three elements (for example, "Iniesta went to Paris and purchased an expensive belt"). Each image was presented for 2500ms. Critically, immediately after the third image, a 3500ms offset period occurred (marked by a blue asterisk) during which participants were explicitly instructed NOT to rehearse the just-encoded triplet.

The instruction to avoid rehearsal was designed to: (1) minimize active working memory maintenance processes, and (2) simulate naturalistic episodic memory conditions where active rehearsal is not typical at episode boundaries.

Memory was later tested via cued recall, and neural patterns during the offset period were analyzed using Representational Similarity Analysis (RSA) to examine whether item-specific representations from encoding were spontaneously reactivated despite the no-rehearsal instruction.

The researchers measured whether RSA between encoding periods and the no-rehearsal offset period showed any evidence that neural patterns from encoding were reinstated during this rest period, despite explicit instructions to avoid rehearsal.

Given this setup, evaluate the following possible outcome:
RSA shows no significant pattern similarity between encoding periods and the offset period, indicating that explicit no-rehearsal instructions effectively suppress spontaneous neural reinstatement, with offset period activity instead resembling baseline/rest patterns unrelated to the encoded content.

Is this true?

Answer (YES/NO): NO